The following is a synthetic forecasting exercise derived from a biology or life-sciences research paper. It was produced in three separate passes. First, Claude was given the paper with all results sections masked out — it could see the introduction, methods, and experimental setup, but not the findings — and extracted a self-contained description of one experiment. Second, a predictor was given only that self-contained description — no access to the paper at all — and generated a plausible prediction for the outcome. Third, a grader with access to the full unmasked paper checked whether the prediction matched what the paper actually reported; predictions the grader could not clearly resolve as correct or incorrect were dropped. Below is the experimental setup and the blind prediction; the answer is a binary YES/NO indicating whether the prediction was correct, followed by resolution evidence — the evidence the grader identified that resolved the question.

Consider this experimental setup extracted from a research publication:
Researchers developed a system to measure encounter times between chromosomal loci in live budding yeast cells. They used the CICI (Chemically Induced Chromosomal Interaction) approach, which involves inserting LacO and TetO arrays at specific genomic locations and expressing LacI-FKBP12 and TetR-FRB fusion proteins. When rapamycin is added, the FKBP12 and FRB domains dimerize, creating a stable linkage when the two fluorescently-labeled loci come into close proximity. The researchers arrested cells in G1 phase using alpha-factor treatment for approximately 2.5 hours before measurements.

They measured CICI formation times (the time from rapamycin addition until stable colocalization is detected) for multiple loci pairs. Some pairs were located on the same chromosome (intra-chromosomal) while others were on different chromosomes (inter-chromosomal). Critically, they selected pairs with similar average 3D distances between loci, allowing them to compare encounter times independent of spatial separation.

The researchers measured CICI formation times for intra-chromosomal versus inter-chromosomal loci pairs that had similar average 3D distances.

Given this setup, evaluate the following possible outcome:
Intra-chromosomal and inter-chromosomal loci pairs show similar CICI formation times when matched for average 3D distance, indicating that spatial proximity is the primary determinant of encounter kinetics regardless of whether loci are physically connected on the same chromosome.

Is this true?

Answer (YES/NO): NO